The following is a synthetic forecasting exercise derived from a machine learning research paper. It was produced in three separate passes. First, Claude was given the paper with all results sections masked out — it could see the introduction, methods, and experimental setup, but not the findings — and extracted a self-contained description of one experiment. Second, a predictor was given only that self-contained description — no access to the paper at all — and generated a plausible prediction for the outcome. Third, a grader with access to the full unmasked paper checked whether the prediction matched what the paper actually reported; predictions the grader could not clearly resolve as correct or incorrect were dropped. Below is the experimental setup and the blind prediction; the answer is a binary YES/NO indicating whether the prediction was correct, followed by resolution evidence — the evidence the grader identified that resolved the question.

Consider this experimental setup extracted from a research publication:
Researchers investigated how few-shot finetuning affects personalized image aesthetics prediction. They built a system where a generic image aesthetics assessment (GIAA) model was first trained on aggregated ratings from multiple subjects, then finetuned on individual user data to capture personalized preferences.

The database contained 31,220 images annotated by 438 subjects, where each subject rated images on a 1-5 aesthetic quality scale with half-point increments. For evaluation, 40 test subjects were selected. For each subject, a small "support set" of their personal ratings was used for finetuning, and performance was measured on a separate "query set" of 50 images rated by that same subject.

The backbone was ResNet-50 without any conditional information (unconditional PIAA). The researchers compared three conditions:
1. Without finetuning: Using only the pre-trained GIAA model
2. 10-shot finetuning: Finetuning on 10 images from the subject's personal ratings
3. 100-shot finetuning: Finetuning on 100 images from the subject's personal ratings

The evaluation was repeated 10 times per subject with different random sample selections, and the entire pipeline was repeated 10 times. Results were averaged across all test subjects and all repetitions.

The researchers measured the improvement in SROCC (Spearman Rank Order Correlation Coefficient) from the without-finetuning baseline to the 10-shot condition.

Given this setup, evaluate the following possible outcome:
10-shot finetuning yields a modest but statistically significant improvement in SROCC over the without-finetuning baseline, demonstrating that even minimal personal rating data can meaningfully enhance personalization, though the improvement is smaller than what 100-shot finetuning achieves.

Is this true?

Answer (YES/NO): NO